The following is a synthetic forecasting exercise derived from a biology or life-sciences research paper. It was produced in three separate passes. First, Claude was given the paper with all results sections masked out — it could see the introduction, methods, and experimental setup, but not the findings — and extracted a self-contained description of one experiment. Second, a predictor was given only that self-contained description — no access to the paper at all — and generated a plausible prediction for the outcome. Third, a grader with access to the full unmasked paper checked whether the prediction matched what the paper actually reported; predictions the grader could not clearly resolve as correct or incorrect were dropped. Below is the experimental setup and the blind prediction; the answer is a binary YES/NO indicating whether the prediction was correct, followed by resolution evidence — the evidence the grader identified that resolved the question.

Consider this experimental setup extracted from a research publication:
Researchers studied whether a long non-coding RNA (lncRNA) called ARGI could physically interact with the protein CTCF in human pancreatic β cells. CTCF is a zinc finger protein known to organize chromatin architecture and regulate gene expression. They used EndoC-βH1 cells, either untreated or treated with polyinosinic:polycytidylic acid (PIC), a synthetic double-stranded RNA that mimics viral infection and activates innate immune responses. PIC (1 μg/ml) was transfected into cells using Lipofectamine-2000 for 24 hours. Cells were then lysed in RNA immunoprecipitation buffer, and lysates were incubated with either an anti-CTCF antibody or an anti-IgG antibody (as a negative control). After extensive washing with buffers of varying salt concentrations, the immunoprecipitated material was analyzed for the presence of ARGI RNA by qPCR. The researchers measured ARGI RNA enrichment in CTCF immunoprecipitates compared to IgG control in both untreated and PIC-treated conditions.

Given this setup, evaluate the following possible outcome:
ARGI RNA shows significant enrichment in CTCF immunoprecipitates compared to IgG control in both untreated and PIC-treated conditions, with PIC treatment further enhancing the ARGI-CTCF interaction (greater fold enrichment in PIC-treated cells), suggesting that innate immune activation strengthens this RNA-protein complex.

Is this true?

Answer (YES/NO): NO